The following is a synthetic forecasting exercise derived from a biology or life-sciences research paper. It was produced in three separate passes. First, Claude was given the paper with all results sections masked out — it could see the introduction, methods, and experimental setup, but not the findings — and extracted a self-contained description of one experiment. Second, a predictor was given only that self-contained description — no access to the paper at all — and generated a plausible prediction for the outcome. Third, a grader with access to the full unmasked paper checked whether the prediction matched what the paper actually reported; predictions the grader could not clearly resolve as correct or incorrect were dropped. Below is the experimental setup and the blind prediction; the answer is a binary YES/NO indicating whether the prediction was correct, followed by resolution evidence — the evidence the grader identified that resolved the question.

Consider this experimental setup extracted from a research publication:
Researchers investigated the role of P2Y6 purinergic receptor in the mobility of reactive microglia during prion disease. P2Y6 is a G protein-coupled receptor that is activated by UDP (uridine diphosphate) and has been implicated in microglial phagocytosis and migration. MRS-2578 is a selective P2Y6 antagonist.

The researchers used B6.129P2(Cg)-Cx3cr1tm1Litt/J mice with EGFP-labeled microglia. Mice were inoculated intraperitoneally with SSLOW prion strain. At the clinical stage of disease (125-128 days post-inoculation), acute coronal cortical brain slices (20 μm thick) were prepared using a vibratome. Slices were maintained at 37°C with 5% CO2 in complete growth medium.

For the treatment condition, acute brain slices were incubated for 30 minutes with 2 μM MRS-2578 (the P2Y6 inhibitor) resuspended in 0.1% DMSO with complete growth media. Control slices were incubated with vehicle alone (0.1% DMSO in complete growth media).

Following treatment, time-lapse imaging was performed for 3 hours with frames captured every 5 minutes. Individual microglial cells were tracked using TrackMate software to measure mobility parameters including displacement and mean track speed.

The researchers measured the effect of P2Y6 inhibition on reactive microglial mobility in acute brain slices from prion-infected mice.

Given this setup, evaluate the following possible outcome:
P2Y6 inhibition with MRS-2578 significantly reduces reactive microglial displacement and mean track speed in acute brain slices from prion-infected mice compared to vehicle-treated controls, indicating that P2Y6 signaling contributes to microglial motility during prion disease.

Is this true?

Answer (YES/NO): YES